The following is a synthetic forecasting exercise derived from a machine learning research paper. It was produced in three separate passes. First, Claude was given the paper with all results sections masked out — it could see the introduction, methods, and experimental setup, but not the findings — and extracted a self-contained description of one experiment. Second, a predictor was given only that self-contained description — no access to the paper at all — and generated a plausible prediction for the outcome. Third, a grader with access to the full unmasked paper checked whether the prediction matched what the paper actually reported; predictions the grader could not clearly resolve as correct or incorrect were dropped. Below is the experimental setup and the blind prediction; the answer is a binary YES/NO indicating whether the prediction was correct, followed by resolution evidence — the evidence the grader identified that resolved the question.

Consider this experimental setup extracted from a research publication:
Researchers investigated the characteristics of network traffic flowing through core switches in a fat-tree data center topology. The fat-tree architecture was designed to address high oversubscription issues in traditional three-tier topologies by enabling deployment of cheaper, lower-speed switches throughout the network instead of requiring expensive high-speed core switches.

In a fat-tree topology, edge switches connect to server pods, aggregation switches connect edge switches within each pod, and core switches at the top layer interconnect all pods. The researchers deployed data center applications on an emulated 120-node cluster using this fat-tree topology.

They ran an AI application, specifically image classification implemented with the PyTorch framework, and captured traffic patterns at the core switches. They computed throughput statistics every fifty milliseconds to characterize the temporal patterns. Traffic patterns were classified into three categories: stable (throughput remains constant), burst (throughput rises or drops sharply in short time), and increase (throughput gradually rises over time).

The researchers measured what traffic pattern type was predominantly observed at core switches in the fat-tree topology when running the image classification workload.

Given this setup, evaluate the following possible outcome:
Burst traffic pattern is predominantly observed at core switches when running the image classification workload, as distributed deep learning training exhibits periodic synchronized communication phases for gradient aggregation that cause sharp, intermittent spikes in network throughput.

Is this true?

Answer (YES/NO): NO